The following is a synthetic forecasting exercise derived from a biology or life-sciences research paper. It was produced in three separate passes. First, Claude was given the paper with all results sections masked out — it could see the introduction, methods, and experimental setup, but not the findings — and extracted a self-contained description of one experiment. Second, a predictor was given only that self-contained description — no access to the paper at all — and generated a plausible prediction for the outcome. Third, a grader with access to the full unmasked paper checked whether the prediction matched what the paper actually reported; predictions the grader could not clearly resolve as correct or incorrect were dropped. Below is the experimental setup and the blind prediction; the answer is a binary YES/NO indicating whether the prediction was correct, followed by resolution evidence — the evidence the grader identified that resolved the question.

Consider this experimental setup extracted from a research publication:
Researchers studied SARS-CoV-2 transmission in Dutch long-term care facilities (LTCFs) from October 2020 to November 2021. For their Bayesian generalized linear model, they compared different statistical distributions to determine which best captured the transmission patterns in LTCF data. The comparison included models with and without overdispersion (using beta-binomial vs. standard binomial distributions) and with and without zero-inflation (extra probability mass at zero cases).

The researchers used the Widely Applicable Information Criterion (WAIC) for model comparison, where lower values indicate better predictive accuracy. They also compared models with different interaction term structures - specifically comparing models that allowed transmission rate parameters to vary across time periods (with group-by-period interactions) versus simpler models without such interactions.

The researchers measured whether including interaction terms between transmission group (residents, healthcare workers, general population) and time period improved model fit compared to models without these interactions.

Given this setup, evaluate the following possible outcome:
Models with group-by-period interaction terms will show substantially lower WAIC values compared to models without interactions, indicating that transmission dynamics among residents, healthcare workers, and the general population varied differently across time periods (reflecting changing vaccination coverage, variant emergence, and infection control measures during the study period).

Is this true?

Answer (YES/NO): NO